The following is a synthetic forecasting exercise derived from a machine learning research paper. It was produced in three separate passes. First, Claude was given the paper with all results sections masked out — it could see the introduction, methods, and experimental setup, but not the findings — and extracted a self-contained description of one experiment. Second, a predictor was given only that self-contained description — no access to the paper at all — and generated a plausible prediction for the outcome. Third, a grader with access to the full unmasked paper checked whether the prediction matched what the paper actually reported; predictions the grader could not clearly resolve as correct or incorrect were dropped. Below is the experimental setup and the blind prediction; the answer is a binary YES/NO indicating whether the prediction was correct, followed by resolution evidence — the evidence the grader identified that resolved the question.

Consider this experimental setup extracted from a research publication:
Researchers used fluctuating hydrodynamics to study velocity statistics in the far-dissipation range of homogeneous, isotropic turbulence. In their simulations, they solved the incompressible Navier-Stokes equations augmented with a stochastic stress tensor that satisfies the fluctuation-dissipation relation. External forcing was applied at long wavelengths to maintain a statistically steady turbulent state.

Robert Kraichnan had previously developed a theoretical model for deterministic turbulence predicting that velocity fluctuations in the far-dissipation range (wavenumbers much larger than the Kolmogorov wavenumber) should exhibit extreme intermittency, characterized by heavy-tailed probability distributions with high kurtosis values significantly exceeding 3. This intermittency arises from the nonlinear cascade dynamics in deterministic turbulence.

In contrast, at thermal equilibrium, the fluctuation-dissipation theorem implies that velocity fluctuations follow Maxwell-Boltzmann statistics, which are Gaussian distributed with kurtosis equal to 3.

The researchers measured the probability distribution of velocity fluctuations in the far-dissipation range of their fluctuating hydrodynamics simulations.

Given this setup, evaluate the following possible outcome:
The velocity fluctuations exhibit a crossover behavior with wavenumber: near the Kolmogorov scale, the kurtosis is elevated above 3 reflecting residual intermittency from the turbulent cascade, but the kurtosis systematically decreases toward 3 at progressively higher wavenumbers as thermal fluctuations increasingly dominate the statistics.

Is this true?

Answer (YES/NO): NO